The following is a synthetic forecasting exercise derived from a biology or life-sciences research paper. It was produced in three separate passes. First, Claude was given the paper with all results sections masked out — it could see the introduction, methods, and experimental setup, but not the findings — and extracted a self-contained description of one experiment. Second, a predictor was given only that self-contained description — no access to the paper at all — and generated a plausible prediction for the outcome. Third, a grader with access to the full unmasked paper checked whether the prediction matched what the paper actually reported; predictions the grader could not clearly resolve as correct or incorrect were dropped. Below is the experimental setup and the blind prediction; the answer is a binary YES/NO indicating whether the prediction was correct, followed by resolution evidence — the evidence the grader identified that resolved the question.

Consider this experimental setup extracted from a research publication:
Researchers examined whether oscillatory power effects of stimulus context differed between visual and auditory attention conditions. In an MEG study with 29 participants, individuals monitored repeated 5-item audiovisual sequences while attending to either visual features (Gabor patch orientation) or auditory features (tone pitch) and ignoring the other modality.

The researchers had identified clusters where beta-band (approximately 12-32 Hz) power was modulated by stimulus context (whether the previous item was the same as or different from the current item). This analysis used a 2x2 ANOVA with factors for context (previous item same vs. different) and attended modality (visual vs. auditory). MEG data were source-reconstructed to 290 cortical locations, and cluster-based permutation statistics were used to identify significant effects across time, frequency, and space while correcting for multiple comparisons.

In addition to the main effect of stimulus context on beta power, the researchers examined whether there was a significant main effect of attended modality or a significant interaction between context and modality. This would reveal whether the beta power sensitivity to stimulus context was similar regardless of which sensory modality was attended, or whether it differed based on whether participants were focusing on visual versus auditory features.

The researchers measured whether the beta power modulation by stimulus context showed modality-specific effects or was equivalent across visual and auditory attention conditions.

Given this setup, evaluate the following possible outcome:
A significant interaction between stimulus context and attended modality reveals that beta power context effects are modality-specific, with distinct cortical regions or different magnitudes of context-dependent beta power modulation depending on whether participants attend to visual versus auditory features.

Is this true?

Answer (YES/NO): NO